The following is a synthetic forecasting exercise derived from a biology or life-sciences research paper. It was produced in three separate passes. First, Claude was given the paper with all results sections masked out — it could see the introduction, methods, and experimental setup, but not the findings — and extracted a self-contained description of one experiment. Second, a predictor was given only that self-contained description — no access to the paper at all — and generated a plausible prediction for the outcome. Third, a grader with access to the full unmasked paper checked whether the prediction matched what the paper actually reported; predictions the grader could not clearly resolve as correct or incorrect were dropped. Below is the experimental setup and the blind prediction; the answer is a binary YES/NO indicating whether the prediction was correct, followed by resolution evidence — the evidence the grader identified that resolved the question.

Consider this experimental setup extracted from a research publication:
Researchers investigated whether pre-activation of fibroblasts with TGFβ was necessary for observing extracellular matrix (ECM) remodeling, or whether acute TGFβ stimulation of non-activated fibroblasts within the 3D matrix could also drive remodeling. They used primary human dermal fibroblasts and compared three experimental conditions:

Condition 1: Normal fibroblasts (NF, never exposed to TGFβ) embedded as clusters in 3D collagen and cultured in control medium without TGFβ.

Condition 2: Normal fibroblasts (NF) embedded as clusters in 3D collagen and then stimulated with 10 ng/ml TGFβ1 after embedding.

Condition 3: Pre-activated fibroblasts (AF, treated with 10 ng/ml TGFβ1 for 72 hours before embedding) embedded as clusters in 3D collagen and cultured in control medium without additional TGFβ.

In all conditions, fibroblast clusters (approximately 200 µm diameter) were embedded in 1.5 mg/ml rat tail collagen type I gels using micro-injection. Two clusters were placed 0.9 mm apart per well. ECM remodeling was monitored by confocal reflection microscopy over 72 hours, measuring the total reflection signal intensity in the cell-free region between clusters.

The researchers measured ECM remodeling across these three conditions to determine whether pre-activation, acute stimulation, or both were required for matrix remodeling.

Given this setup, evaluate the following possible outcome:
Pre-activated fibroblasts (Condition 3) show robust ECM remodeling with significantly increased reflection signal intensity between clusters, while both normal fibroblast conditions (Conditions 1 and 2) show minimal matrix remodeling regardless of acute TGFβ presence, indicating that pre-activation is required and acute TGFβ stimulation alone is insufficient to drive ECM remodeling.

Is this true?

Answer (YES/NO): NO